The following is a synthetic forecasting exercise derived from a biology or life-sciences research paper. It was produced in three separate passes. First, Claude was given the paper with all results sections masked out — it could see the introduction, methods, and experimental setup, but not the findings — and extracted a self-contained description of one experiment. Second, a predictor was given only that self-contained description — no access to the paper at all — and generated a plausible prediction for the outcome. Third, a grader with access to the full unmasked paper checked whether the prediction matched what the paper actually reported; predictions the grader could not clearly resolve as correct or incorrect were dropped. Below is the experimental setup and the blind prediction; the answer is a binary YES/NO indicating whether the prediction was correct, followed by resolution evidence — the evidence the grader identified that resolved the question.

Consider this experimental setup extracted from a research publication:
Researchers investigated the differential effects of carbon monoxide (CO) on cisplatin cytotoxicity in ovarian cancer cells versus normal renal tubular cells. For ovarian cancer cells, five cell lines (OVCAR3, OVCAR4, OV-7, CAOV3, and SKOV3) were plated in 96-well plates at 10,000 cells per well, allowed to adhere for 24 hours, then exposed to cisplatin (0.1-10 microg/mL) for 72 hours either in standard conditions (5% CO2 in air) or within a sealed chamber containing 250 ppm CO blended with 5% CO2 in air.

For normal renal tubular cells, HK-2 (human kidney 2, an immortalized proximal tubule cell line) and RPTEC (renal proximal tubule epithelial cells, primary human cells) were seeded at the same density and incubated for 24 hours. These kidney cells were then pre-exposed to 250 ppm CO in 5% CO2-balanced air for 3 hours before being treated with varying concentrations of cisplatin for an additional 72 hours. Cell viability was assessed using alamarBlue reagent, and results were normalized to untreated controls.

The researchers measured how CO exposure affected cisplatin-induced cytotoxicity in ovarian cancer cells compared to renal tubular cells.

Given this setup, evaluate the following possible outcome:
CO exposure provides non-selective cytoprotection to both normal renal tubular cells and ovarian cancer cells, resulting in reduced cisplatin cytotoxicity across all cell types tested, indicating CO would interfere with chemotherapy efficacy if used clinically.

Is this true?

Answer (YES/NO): NO